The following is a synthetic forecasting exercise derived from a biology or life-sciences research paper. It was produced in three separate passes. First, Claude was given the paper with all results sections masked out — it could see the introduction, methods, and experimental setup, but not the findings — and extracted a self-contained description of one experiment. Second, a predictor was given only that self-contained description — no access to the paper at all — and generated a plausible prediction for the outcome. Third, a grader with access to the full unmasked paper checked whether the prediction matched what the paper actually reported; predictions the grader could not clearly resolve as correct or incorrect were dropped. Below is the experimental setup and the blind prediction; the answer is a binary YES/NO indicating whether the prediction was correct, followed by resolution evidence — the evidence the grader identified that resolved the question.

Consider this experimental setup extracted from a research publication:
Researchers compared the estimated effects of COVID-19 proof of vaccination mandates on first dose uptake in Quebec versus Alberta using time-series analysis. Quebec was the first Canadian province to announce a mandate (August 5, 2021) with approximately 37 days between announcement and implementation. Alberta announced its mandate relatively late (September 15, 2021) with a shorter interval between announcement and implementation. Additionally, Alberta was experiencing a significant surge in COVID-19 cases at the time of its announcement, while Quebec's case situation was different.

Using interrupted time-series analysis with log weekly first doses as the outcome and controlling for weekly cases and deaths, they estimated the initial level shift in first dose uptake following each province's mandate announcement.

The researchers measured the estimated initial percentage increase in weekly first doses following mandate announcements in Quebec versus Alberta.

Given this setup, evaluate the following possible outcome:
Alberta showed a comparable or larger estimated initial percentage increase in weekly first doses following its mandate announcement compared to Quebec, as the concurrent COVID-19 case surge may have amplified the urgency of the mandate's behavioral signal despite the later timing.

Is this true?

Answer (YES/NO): YES